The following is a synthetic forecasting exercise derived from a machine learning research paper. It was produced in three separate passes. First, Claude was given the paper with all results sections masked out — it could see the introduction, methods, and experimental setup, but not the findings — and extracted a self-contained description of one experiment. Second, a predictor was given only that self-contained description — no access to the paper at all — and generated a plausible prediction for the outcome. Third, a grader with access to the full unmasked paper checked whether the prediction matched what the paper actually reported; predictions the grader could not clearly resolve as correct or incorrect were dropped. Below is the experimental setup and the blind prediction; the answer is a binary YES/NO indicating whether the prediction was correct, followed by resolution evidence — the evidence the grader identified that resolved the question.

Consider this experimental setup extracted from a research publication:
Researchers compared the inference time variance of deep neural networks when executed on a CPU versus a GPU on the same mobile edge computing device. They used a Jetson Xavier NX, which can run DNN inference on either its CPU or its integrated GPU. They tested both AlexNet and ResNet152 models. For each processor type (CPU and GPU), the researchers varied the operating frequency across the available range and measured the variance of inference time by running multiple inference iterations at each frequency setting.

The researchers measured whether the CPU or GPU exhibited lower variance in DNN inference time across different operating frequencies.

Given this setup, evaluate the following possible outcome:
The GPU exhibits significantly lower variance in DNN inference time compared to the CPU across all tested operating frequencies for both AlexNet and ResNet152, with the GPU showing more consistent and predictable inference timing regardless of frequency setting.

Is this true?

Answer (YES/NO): NO